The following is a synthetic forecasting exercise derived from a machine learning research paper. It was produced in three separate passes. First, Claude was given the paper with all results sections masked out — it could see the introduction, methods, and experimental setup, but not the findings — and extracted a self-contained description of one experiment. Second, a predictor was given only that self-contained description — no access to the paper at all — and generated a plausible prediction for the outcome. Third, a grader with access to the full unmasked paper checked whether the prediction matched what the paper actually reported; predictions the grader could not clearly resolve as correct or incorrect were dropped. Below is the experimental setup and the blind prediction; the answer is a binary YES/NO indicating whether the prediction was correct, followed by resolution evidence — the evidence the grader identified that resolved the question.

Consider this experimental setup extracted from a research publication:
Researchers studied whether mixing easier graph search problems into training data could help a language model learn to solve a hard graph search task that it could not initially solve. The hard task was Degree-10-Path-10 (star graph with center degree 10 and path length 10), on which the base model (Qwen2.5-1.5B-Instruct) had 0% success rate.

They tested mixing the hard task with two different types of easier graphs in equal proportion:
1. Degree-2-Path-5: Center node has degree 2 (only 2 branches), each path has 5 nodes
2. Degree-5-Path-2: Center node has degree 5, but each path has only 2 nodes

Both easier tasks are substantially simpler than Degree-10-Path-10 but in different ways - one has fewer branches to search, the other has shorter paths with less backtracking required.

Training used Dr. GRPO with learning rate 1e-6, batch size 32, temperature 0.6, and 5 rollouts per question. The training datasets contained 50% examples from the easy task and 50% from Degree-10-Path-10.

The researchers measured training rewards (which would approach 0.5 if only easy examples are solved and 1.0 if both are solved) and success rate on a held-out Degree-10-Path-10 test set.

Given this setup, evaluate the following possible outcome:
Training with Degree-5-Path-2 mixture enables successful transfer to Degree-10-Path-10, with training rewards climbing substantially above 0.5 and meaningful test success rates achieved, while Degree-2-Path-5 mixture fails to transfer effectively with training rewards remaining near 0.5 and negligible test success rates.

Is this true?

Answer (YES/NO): NO